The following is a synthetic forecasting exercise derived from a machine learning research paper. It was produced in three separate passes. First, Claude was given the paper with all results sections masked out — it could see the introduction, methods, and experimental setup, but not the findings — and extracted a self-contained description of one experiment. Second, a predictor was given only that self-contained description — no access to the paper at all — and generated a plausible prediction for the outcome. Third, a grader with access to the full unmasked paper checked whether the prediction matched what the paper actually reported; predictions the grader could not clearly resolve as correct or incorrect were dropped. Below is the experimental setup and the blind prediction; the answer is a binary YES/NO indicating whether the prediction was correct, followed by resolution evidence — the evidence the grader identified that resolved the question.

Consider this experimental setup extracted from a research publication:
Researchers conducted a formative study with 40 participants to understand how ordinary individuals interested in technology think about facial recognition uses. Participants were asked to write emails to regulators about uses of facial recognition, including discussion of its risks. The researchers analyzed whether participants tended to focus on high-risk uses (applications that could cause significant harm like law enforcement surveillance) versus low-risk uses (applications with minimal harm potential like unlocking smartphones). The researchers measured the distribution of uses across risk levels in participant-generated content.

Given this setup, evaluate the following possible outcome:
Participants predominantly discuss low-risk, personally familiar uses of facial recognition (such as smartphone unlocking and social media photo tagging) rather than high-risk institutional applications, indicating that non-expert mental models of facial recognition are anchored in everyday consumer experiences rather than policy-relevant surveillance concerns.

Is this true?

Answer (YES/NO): NO